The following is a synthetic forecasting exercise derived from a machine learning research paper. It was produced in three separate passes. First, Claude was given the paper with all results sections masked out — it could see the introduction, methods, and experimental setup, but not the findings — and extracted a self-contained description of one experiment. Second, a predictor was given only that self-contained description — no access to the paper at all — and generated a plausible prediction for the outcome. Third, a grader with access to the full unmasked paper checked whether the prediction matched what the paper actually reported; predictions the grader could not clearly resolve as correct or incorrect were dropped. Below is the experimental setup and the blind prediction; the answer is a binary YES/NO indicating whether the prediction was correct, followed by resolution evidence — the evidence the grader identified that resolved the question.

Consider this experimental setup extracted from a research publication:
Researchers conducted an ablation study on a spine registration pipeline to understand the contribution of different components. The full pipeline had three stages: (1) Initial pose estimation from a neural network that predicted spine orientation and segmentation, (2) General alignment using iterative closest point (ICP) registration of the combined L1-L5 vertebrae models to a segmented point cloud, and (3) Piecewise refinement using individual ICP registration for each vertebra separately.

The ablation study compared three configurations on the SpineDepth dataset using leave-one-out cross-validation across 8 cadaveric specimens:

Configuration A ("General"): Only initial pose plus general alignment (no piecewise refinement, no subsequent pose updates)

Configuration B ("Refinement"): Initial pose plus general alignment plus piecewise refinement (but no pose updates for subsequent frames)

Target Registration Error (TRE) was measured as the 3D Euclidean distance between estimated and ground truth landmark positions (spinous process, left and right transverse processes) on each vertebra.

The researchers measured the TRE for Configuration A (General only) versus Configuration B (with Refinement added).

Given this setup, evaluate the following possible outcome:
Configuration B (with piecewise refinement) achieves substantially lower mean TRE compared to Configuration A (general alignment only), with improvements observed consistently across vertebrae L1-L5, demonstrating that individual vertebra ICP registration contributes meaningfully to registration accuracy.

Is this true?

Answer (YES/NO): NO